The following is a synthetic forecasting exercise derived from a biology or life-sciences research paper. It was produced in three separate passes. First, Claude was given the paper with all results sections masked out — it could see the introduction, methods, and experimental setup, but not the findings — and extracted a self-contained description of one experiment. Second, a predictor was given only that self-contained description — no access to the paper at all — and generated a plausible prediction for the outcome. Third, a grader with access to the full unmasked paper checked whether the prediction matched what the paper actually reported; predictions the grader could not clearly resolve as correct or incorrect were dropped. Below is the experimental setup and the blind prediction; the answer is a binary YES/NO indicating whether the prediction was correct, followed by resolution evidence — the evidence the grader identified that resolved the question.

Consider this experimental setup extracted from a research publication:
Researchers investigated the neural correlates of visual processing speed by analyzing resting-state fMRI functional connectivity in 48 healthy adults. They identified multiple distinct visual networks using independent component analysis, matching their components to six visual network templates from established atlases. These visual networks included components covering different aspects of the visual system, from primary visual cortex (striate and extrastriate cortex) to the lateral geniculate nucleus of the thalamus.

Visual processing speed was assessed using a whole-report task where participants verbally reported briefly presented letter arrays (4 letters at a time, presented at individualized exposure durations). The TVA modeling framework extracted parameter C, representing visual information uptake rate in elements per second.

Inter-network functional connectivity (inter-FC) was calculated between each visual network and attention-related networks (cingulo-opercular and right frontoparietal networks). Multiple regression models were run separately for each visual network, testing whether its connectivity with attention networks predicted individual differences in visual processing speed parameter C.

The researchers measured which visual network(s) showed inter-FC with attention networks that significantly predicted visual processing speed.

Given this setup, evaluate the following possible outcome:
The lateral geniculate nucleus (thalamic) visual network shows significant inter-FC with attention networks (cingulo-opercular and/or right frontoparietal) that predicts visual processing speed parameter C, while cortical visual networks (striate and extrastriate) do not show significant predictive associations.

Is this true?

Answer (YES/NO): NO